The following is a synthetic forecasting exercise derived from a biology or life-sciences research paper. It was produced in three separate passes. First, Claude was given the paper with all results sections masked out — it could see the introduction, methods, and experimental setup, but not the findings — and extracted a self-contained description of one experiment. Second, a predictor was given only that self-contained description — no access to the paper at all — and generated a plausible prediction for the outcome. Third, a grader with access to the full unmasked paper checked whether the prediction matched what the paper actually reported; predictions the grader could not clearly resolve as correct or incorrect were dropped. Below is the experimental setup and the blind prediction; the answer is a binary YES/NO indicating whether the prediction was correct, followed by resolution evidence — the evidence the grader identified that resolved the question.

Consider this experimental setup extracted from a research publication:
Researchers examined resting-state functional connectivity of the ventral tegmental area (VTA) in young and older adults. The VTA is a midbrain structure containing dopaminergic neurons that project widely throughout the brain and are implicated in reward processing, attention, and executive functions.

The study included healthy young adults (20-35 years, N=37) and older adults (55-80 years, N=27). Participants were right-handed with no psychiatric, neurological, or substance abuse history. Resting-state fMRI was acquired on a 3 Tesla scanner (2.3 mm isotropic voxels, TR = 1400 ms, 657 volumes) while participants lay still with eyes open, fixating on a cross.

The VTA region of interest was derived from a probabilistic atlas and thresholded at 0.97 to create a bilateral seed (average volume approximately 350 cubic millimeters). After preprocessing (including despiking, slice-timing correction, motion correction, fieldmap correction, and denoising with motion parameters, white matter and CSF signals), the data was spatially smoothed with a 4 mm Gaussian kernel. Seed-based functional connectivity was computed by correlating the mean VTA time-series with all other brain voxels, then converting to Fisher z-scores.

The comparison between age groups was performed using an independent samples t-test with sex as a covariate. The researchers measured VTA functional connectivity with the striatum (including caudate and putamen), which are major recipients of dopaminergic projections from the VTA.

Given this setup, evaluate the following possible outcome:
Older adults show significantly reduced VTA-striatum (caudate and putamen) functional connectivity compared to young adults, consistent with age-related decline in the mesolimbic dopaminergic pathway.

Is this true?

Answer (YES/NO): NO